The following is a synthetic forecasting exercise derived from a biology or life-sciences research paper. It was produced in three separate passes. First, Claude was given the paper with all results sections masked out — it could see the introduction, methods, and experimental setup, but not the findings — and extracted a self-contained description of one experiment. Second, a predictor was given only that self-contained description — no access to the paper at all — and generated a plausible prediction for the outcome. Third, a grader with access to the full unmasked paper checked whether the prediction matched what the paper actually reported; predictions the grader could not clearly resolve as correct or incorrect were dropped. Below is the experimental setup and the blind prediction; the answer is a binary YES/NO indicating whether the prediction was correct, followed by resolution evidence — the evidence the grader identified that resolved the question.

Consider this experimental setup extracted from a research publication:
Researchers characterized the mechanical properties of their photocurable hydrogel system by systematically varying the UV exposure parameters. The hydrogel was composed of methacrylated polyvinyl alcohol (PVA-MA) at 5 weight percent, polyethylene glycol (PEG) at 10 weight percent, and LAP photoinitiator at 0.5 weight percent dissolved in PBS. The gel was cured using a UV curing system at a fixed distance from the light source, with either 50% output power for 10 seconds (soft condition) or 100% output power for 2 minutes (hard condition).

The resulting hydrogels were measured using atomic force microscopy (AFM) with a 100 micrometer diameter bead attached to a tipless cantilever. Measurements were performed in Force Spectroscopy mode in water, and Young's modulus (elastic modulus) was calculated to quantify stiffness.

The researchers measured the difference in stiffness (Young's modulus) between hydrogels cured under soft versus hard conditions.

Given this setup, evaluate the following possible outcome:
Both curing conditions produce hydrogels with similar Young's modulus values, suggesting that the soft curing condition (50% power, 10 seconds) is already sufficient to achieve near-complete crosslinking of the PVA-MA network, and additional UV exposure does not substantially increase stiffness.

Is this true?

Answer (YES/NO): NO